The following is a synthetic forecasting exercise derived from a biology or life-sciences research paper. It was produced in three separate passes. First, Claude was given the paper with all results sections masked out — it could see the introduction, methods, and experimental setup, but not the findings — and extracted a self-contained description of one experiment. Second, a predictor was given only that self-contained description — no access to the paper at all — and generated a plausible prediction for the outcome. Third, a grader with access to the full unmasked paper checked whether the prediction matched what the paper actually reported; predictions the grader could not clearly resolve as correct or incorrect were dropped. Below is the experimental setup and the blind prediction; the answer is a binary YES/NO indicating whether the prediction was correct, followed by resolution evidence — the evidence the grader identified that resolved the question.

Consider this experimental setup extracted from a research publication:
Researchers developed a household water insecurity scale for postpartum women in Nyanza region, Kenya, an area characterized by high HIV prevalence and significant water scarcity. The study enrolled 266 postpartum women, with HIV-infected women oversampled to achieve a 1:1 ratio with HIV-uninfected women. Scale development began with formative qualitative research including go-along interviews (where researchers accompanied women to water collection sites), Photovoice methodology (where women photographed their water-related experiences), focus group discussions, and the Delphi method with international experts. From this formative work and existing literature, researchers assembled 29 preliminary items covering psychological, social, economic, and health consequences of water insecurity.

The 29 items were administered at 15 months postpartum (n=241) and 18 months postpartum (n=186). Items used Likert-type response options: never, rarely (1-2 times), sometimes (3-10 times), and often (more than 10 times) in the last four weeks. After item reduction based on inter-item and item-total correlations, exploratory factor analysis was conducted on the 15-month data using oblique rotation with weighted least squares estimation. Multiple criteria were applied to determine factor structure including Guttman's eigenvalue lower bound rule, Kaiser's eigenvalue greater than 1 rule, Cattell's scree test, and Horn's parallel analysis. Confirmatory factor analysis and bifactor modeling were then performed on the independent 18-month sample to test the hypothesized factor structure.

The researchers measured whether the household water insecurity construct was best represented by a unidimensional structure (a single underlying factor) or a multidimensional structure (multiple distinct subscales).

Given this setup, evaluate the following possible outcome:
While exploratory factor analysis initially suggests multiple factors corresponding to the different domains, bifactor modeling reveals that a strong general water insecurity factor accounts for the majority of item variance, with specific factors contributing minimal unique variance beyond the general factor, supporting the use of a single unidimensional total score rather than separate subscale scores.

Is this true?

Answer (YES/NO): NO